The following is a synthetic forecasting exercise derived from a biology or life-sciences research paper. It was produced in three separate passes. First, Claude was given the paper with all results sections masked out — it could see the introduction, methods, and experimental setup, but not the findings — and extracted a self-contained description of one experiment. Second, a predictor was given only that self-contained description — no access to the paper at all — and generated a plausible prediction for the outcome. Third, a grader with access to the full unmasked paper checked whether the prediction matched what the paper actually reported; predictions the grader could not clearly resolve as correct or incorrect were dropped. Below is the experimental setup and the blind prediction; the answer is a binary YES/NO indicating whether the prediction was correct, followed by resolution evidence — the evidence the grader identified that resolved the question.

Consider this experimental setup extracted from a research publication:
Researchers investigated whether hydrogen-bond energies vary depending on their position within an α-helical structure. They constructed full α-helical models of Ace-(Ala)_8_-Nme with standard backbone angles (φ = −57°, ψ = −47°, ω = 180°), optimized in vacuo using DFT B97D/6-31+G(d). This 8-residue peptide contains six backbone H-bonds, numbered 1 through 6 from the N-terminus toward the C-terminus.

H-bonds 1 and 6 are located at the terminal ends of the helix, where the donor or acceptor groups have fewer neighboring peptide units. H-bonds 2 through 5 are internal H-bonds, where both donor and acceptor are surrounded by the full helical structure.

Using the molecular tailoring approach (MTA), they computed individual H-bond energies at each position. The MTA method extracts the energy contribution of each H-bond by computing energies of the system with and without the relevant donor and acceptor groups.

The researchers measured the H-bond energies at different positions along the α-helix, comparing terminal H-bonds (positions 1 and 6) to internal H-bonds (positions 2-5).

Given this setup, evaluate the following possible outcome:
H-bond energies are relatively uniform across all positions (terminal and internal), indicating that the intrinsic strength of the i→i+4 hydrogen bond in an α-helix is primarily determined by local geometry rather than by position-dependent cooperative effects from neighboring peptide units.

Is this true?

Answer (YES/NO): YES